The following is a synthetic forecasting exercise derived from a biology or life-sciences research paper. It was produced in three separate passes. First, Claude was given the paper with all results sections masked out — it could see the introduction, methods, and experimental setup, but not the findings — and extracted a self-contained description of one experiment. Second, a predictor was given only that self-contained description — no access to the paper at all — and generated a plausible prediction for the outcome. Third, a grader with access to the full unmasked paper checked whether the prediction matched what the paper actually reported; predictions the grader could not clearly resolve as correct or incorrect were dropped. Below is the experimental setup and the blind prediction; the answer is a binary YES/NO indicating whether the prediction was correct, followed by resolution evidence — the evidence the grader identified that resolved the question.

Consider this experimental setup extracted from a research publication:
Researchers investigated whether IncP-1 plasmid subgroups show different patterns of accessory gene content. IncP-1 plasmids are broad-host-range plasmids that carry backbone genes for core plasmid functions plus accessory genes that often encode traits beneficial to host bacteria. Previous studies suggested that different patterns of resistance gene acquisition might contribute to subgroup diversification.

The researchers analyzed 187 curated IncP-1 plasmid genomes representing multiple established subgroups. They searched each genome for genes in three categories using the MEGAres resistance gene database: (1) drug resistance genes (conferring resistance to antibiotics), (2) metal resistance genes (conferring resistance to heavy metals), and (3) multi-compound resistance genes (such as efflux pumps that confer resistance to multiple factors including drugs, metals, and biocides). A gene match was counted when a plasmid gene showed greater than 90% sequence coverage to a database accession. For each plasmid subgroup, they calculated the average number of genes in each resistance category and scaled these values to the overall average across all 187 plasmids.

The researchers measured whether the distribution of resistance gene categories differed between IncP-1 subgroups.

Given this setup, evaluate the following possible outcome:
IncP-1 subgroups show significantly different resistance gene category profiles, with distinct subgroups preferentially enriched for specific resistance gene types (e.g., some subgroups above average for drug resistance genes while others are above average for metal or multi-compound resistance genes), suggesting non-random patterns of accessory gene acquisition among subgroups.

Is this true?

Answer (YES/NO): YES